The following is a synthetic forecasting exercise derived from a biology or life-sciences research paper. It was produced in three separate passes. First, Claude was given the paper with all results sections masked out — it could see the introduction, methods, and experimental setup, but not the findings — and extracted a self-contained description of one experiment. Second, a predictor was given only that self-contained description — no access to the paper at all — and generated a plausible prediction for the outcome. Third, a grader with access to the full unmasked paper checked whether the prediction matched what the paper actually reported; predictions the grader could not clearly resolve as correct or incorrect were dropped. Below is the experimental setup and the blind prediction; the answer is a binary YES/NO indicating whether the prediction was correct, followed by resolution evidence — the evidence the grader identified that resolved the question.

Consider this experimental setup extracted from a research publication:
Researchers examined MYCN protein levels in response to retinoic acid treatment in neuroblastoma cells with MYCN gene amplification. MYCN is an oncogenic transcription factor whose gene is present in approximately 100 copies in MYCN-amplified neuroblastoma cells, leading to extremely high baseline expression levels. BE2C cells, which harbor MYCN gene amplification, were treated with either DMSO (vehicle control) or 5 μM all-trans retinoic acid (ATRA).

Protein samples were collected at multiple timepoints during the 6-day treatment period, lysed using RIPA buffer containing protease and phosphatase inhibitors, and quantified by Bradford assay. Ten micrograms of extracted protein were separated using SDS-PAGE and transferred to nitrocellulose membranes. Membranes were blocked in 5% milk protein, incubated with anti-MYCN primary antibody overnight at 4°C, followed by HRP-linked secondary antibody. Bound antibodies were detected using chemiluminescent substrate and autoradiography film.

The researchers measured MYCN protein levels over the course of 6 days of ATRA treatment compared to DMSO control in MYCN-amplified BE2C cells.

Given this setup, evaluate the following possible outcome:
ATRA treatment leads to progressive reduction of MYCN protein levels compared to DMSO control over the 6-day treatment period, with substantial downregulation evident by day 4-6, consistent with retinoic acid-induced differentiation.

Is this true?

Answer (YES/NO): YES